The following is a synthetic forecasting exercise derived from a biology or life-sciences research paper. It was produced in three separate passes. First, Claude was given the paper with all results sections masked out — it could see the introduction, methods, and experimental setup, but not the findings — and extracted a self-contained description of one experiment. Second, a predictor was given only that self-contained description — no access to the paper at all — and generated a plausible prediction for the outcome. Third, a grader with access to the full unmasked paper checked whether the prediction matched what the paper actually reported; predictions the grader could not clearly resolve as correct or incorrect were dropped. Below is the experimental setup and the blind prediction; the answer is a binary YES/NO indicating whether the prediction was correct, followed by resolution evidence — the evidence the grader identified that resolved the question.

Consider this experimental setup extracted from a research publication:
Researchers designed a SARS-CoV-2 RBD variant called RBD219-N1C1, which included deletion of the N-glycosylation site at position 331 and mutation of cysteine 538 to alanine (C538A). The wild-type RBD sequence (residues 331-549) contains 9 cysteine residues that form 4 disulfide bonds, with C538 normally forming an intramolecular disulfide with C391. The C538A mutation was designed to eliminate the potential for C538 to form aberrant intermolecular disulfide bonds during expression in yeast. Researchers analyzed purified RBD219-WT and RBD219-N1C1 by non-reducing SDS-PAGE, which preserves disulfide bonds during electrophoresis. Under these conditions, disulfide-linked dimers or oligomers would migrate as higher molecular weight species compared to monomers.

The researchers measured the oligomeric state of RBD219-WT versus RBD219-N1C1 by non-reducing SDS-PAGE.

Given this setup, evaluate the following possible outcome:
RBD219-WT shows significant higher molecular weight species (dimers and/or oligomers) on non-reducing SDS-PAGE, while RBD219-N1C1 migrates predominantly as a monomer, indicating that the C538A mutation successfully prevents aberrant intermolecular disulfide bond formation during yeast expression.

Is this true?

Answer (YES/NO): YES